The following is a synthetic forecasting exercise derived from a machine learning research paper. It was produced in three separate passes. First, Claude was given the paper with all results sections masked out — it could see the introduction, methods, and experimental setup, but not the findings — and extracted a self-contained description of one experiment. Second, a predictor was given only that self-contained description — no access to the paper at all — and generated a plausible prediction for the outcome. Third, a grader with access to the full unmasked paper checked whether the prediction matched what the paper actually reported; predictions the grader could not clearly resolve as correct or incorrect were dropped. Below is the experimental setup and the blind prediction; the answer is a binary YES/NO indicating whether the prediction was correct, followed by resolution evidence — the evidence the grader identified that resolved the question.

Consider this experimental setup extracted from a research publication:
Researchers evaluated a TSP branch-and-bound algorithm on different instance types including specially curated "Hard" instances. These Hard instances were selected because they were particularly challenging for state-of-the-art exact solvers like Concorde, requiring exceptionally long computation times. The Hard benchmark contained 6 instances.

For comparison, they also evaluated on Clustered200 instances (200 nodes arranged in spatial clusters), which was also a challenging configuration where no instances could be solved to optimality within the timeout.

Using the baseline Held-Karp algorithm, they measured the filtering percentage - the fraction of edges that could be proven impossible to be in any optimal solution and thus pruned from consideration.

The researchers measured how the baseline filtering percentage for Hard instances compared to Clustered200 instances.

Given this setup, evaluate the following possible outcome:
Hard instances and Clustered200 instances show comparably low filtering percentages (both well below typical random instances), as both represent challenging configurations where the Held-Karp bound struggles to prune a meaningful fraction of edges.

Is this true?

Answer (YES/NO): NO